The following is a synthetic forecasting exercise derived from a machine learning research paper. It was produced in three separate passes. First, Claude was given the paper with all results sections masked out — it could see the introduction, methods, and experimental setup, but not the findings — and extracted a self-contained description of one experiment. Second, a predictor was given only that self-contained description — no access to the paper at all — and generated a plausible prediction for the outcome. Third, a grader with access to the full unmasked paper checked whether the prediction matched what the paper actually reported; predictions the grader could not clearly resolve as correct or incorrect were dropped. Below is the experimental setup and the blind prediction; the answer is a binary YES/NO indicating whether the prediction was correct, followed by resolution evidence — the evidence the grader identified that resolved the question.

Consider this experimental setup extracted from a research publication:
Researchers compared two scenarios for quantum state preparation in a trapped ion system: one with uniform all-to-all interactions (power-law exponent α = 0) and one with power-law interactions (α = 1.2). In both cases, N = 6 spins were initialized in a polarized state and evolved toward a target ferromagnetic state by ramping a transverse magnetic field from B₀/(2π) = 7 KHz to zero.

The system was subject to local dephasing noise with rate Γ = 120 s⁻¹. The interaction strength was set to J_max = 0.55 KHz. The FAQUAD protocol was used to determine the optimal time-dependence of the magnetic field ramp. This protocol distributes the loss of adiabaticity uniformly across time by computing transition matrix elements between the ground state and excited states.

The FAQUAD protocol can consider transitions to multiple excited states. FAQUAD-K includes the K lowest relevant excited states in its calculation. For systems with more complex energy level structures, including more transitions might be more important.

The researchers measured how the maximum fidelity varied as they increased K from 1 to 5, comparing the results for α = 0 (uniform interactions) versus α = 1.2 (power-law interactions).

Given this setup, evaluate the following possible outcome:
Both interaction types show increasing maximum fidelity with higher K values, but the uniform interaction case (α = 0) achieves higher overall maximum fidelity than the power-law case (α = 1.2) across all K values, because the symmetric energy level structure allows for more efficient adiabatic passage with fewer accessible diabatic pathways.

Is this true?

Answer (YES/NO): NO